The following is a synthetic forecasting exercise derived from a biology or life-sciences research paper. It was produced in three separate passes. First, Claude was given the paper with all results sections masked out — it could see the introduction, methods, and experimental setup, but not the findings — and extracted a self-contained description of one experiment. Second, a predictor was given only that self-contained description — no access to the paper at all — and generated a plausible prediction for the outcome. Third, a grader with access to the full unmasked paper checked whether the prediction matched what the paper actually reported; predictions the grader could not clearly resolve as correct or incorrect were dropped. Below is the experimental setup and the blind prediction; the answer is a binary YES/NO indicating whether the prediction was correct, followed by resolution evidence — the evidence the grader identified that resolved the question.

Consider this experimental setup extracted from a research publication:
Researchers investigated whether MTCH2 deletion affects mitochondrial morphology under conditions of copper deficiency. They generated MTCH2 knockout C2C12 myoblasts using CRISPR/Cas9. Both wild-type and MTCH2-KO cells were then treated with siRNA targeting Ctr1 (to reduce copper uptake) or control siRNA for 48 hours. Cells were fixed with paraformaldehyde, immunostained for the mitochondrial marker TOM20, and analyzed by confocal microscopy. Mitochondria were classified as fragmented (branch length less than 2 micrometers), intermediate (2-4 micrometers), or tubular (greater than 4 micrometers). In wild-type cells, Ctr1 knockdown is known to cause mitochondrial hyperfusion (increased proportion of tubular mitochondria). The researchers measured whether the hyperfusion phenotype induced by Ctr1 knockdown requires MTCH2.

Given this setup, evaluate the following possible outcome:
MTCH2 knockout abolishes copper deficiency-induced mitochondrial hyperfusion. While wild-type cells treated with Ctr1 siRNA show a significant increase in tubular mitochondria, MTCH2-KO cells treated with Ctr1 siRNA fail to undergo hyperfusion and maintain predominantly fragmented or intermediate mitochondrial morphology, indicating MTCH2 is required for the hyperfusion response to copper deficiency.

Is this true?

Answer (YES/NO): YES